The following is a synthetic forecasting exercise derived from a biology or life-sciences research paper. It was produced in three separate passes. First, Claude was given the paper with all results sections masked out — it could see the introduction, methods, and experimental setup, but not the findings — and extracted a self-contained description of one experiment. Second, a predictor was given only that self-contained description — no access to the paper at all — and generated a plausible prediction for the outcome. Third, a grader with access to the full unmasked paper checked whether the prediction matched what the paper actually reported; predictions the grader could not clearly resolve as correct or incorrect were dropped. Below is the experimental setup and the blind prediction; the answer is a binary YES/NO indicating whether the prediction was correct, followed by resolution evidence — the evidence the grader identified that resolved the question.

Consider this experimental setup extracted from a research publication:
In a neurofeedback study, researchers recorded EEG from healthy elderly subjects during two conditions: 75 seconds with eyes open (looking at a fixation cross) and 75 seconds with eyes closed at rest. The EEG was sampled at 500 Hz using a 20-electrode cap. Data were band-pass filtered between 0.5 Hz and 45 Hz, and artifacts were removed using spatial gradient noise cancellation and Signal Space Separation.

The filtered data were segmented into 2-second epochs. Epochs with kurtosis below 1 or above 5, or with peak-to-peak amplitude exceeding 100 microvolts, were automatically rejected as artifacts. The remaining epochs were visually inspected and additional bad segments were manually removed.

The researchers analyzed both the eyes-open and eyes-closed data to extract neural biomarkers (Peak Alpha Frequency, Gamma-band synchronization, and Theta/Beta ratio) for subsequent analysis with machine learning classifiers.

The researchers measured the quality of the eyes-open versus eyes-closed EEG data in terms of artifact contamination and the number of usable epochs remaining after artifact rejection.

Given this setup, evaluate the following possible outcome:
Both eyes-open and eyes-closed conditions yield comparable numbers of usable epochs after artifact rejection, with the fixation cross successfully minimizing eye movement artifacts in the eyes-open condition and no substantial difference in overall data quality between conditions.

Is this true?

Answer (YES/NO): NO